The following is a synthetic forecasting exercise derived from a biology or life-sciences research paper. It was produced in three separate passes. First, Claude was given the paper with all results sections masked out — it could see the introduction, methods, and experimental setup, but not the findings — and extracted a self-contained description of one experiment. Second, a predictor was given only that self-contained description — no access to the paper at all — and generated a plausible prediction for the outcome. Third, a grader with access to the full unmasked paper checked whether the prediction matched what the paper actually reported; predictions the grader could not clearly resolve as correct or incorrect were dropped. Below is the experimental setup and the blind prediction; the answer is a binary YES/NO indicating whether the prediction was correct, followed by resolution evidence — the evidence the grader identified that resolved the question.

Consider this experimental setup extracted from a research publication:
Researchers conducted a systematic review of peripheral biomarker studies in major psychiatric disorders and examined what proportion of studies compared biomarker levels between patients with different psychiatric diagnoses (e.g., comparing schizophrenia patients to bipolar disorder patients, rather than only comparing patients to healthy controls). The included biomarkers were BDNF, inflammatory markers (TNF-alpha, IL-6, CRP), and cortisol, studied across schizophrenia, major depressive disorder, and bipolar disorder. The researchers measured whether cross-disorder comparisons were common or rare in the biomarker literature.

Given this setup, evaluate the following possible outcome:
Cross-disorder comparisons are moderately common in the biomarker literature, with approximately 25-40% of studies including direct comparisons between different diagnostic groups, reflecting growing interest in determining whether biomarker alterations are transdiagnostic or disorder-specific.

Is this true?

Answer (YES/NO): NO